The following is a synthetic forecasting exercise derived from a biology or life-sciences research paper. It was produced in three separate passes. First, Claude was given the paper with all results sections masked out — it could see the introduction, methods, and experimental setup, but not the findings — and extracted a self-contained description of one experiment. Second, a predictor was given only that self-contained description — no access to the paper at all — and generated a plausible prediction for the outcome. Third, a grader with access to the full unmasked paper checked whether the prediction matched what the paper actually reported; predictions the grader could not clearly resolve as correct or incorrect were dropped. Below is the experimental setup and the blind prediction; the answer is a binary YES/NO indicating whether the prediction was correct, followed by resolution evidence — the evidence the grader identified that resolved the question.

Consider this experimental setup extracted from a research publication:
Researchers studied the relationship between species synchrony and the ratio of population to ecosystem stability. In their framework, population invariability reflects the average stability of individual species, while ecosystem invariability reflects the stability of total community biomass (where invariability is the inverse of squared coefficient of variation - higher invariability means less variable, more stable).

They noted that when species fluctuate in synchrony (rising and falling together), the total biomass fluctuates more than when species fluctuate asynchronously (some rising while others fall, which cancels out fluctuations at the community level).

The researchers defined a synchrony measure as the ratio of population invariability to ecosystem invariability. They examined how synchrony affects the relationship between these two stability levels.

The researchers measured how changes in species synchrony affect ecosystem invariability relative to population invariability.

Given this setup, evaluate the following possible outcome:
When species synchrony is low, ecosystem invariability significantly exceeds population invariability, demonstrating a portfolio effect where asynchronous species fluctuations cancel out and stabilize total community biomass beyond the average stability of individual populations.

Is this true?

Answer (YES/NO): YES